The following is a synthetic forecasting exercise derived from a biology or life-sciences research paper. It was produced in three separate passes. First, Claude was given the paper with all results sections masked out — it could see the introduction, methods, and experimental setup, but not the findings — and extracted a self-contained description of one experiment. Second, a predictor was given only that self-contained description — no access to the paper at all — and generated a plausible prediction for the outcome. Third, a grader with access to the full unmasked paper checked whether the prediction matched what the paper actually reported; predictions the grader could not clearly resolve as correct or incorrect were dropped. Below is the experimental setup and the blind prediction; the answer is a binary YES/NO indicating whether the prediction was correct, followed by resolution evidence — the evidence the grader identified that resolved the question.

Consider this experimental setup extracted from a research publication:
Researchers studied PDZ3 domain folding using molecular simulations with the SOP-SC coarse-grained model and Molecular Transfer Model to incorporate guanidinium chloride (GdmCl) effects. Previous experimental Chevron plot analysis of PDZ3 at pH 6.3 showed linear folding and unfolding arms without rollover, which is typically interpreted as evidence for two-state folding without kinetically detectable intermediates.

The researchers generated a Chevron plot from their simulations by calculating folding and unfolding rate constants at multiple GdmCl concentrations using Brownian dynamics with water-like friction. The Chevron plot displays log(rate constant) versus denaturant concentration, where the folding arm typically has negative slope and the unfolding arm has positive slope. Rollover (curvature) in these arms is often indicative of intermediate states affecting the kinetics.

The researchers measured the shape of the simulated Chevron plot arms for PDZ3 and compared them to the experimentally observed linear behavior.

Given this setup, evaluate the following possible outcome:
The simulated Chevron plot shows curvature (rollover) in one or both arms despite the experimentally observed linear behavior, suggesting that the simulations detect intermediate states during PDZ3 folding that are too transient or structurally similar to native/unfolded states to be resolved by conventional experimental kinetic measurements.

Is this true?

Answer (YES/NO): NO